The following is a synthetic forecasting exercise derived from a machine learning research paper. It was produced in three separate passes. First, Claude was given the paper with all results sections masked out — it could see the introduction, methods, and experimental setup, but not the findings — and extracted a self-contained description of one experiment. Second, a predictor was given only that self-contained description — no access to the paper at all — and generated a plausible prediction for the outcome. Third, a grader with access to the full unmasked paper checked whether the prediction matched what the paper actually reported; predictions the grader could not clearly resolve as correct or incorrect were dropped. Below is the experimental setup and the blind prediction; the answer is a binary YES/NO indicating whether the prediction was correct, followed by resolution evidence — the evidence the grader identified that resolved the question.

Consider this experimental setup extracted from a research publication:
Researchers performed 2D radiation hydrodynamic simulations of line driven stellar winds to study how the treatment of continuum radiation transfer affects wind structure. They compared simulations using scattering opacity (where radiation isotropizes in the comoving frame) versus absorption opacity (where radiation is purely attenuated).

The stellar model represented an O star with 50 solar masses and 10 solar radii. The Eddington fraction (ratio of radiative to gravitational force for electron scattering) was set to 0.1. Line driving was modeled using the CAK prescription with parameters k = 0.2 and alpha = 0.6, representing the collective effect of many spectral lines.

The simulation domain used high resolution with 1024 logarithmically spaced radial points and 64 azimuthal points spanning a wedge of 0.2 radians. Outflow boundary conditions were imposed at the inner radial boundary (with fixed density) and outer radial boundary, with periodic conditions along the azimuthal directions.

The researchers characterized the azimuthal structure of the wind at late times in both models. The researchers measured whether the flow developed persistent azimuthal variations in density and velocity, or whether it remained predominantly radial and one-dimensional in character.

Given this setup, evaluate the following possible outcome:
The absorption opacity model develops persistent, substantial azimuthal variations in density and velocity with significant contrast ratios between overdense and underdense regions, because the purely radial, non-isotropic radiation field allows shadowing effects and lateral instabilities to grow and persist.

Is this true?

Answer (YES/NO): YES